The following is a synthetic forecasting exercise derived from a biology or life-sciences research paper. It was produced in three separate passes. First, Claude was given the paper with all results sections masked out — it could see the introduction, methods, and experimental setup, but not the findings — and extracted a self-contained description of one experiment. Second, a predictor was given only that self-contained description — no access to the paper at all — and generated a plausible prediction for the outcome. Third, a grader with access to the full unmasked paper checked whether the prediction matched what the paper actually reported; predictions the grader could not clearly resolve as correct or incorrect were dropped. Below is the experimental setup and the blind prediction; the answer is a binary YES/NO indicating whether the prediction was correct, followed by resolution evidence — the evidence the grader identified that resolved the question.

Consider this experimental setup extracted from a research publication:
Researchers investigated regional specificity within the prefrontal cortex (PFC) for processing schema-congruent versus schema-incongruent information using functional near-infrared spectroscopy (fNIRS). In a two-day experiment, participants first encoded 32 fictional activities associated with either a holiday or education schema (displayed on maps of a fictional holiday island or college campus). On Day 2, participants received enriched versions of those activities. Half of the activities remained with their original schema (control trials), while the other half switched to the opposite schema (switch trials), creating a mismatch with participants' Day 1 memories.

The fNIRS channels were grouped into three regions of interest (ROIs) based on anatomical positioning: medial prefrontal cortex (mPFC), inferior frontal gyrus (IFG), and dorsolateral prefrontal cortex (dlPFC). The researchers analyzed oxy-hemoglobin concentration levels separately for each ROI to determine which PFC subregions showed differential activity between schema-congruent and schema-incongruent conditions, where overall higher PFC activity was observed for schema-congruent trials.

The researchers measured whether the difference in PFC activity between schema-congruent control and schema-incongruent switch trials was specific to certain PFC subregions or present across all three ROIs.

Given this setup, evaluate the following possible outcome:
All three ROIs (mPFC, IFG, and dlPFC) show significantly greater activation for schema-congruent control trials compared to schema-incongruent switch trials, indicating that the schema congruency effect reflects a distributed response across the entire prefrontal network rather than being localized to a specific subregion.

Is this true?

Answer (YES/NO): NO